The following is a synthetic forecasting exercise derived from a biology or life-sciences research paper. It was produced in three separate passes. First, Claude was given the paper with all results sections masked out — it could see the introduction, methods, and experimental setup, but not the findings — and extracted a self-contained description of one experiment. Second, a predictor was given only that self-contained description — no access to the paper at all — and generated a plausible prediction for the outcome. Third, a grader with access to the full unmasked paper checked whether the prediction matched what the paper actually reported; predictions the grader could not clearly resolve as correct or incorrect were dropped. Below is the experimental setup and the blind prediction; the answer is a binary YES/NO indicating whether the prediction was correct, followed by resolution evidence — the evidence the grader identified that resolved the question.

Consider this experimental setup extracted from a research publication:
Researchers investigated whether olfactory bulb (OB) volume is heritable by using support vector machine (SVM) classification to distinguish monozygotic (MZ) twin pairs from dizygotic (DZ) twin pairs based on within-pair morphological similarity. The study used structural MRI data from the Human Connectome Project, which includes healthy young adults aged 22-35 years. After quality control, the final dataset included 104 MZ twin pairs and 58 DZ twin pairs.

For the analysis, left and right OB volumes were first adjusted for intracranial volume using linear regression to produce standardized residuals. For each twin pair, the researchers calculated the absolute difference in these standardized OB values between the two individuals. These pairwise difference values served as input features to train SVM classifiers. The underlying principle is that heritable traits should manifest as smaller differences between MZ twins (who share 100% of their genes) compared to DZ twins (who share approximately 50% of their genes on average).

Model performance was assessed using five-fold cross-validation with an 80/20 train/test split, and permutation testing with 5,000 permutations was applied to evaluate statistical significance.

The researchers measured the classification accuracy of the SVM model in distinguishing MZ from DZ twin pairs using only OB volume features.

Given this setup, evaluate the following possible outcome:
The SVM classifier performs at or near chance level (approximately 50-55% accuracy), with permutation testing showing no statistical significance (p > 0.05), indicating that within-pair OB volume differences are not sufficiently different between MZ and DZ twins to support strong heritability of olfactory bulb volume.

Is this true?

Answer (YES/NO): NO